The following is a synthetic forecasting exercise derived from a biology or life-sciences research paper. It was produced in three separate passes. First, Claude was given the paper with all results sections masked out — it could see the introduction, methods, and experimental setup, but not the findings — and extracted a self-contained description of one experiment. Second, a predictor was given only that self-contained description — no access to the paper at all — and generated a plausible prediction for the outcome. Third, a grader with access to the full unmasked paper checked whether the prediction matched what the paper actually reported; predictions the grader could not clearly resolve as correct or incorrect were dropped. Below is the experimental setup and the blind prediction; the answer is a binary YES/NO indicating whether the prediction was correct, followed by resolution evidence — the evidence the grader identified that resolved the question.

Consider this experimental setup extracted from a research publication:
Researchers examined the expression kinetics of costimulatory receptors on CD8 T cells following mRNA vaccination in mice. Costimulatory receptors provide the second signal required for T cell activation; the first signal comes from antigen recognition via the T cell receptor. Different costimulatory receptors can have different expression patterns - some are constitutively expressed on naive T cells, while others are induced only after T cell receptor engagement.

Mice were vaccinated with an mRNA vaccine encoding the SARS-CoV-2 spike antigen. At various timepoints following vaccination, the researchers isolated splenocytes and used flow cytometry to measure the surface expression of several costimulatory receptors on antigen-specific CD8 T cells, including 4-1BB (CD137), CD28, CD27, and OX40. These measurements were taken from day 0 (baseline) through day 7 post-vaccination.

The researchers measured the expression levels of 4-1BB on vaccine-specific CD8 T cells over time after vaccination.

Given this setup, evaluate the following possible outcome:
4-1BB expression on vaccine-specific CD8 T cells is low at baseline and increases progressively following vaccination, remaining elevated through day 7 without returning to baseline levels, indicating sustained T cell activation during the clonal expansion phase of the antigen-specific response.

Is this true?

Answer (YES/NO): NO